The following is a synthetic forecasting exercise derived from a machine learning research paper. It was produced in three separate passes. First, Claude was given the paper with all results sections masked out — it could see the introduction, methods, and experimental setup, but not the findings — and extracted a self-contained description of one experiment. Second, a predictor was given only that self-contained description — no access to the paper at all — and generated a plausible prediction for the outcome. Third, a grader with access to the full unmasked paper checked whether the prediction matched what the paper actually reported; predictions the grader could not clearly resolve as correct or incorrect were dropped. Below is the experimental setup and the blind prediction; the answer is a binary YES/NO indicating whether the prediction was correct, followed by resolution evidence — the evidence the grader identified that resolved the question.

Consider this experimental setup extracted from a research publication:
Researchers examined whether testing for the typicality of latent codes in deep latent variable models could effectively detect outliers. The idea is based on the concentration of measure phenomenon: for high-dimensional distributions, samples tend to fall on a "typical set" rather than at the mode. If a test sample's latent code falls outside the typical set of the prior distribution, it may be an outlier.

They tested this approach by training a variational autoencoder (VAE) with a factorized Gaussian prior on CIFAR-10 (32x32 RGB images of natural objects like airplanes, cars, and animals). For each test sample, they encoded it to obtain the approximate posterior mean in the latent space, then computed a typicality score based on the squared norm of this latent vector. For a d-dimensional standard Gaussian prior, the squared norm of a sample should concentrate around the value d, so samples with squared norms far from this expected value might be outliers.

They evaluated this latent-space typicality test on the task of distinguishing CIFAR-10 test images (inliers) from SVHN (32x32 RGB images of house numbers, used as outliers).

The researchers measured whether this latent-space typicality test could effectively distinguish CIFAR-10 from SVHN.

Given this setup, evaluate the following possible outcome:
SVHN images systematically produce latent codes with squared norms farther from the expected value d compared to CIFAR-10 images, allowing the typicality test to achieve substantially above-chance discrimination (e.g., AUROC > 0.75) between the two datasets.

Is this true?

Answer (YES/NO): NO